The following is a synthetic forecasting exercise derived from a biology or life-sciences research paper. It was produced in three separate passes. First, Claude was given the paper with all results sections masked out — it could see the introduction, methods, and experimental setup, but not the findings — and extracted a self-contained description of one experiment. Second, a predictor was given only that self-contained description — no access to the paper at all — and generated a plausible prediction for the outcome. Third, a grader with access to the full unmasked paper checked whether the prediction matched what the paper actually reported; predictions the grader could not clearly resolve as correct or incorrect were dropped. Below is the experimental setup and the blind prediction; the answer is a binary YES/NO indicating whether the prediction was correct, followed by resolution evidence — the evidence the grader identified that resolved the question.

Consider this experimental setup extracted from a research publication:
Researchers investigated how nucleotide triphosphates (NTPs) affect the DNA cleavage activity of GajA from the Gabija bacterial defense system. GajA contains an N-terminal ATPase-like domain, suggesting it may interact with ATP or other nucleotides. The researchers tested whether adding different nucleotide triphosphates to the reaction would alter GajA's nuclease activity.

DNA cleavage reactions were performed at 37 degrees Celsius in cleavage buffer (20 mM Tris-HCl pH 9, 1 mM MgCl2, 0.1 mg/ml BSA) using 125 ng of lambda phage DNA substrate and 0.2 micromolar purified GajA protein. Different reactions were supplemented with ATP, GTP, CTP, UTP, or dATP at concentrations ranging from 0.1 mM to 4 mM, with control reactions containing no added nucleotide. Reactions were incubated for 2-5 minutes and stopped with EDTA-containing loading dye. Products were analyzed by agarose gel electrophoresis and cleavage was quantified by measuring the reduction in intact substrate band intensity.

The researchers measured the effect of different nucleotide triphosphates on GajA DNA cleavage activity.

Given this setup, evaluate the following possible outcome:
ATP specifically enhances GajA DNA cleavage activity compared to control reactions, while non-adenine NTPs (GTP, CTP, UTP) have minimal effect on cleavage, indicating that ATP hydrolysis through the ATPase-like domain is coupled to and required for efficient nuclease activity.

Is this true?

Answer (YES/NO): NO